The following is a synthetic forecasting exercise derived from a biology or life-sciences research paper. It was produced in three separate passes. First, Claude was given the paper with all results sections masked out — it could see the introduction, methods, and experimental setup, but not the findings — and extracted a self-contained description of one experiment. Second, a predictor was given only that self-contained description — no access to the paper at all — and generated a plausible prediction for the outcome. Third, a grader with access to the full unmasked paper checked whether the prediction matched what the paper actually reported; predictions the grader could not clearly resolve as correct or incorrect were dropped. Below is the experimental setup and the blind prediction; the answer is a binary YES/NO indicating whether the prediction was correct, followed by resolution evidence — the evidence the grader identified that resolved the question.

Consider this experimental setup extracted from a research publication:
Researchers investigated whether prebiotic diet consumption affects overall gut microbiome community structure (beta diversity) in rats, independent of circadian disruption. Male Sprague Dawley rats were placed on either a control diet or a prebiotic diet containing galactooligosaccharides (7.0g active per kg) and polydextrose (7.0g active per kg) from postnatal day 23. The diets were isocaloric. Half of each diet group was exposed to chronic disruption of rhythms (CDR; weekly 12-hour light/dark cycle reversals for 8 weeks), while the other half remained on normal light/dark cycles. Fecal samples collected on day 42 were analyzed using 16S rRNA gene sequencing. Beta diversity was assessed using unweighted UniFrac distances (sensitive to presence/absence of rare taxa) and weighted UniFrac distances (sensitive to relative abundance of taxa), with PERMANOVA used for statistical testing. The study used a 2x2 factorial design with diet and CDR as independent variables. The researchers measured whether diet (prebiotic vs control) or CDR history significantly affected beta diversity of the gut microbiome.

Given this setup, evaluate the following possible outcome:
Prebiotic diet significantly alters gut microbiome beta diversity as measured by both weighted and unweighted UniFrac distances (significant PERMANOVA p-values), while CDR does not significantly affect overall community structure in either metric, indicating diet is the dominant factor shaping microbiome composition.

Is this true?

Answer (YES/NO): NO